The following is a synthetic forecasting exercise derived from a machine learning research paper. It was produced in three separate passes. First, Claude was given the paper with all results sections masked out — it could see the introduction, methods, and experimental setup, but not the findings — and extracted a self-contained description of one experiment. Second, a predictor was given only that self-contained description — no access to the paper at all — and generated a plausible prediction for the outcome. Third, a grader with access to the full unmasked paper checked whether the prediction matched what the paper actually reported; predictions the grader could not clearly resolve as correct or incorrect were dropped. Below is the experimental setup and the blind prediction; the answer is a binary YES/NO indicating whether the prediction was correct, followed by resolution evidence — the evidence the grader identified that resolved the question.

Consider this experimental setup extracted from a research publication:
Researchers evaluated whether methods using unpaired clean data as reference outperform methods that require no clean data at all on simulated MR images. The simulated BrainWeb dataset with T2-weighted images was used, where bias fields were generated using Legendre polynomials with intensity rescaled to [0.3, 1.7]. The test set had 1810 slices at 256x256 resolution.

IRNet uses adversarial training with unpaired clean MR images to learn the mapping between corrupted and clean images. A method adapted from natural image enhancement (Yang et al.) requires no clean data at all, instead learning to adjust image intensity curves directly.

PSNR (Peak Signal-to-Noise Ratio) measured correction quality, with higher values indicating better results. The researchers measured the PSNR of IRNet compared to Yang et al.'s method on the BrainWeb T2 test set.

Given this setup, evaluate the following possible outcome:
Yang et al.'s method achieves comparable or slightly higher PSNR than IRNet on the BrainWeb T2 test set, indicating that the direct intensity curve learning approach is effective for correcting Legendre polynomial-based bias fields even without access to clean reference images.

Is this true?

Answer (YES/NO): NO